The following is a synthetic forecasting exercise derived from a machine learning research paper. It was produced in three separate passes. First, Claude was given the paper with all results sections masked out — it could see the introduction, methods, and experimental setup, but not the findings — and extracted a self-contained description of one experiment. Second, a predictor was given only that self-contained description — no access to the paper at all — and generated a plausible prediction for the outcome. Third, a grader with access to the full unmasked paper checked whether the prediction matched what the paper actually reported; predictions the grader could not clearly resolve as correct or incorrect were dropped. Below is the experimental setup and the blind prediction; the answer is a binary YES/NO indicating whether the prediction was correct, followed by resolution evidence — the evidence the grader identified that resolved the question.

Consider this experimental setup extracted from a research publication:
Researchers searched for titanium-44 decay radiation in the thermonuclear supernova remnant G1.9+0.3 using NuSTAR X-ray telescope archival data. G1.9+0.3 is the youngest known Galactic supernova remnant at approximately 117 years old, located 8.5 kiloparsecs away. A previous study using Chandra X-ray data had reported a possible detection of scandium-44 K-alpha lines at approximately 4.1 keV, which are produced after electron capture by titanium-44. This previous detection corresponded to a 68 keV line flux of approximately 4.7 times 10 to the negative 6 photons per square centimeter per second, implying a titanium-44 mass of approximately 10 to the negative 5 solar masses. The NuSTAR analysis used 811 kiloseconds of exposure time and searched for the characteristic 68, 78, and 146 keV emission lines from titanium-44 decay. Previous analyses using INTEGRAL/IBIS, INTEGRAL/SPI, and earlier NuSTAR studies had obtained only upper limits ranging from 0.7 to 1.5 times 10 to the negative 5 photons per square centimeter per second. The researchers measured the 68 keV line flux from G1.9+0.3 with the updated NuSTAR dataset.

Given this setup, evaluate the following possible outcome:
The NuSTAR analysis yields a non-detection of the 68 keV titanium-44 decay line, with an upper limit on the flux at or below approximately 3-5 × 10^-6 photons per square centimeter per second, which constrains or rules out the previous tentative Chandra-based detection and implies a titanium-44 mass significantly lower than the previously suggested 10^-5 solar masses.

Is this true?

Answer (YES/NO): NO